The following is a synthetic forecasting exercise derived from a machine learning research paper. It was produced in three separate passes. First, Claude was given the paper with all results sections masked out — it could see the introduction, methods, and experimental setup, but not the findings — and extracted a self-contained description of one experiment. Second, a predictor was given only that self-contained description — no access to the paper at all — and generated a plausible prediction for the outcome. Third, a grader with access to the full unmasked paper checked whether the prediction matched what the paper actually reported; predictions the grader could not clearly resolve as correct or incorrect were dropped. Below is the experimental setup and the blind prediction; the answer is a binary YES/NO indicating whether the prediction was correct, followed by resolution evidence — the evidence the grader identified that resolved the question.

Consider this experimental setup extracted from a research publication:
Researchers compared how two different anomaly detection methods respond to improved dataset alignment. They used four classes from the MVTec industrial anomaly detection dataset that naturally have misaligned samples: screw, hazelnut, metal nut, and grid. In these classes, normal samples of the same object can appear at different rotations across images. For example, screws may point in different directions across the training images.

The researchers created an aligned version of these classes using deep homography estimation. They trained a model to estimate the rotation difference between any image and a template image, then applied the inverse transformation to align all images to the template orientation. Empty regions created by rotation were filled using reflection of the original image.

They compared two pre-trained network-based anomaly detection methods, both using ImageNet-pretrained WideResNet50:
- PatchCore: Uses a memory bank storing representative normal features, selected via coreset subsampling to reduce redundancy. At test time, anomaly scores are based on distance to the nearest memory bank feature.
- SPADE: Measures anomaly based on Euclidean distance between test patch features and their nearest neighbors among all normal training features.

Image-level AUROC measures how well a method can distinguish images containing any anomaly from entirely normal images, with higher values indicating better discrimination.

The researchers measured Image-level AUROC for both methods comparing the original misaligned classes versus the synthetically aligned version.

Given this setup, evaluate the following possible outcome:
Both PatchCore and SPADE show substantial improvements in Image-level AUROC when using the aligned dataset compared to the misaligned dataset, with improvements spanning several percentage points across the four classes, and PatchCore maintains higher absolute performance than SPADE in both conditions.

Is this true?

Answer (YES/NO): NO